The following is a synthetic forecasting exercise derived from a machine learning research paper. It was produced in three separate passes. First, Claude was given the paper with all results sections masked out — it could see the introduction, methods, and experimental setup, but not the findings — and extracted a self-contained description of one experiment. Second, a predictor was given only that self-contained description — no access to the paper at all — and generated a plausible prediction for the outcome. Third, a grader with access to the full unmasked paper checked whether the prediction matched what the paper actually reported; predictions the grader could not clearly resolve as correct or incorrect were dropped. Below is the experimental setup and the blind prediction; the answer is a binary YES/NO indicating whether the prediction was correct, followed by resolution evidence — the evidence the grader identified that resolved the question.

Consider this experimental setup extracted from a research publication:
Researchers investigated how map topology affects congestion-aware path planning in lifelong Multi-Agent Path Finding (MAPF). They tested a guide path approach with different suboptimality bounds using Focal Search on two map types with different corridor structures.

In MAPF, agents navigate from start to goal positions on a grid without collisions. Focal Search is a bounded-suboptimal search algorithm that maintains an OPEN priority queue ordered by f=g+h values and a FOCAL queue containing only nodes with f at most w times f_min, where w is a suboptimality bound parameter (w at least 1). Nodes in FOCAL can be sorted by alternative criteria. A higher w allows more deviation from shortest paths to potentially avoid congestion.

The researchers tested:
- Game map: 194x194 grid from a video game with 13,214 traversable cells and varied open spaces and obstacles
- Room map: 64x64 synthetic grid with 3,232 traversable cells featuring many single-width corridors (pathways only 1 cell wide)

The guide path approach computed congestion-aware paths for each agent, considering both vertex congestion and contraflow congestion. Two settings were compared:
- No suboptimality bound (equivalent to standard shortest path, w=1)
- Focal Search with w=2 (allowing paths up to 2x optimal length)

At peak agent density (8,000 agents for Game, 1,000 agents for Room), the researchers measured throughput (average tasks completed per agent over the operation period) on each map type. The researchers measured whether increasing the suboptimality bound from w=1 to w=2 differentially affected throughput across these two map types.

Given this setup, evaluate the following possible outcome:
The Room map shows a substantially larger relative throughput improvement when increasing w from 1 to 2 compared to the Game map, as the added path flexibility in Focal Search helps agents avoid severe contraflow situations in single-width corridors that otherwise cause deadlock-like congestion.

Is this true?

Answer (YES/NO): YES